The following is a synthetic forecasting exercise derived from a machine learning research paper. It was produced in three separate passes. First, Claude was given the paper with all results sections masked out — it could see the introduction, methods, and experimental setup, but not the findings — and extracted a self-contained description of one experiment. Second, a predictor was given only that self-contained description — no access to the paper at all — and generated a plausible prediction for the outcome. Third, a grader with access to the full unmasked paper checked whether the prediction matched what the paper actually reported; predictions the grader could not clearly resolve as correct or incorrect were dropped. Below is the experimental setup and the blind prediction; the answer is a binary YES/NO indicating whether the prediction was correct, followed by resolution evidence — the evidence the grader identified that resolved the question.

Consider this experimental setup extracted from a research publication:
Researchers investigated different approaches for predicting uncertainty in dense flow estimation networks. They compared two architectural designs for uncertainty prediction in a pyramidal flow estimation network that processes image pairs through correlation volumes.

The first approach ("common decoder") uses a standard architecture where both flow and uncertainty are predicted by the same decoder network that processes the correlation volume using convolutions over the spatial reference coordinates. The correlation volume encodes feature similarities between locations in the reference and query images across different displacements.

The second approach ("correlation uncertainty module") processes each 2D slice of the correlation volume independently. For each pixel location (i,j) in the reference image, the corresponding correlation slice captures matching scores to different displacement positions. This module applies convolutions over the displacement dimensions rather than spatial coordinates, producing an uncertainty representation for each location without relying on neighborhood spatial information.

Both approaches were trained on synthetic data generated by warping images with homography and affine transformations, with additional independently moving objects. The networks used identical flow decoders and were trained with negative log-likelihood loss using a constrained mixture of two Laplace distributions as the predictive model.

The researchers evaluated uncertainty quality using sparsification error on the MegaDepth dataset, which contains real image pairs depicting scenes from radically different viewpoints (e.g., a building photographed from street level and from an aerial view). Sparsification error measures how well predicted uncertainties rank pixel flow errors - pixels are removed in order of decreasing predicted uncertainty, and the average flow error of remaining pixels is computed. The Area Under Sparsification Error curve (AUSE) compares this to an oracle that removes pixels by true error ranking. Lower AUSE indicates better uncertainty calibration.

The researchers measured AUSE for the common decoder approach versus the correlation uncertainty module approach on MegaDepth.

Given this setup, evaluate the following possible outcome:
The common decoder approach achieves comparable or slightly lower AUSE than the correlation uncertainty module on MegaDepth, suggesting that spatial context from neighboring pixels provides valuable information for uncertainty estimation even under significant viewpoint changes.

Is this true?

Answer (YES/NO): YES